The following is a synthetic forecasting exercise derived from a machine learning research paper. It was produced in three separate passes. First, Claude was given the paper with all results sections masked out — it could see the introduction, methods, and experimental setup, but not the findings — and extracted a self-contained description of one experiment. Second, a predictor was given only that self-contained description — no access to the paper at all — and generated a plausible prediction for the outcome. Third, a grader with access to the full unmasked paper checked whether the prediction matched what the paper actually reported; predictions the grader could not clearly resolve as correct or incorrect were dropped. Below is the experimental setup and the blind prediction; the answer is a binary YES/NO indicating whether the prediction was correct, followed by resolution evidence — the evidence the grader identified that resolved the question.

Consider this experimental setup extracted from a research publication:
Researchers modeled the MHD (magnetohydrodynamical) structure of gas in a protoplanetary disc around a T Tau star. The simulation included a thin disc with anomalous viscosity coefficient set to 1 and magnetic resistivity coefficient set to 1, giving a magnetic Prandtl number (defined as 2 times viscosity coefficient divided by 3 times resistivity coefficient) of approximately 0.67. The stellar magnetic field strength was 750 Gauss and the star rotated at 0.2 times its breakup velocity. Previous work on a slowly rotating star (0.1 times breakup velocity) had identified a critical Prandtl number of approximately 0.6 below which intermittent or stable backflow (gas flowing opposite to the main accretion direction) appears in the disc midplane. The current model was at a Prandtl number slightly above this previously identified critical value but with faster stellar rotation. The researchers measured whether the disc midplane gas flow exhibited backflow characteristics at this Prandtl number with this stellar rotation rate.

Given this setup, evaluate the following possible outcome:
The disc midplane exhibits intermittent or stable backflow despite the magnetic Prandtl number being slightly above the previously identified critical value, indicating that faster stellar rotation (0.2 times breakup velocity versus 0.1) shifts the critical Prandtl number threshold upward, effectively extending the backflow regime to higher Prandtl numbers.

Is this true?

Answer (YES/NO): YES